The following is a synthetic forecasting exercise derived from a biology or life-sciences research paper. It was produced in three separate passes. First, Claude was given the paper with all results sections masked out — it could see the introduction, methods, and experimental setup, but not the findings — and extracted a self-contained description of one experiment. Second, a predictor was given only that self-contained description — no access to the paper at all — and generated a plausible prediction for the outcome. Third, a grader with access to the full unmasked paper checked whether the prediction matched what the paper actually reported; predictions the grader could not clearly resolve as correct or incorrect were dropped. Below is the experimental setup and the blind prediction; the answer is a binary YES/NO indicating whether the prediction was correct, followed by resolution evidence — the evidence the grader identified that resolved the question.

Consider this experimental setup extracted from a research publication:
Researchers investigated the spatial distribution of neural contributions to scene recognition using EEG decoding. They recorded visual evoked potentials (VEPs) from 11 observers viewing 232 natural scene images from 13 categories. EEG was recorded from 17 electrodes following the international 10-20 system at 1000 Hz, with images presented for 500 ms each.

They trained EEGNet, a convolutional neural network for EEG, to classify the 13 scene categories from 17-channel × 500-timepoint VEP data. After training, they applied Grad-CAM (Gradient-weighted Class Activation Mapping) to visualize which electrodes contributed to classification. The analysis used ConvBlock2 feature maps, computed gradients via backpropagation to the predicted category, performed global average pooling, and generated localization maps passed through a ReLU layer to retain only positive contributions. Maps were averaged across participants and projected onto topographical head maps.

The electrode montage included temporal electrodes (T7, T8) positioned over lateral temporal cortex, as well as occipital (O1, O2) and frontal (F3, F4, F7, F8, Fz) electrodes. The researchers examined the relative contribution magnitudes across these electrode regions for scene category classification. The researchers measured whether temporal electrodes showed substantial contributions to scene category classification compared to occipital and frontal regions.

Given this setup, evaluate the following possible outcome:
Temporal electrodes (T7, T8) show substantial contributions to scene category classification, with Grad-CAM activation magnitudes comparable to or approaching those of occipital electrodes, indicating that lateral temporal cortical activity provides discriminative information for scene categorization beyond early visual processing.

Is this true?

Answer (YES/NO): NO